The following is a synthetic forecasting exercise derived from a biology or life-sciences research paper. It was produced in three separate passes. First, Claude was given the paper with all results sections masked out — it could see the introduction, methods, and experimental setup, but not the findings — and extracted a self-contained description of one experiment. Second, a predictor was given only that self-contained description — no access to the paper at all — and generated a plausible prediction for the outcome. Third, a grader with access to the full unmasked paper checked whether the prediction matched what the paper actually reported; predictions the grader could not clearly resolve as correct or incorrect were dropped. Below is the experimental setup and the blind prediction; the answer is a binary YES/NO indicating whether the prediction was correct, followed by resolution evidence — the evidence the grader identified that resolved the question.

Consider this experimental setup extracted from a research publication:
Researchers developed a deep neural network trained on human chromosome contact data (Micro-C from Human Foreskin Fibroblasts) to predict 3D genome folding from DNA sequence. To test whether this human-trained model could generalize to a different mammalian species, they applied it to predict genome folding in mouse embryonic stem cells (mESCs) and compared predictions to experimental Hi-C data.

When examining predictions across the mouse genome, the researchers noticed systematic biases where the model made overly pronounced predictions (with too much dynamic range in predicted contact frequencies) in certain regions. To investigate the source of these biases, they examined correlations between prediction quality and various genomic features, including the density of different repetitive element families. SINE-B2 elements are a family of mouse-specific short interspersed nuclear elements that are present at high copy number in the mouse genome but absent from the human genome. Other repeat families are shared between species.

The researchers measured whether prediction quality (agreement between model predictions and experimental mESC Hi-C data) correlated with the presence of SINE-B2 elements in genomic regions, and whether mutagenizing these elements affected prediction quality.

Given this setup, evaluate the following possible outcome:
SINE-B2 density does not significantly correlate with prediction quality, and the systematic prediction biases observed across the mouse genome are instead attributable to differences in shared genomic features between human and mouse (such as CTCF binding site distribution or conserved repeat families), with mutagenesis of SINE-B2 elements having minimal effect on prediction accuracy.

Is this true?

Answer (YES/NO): NO